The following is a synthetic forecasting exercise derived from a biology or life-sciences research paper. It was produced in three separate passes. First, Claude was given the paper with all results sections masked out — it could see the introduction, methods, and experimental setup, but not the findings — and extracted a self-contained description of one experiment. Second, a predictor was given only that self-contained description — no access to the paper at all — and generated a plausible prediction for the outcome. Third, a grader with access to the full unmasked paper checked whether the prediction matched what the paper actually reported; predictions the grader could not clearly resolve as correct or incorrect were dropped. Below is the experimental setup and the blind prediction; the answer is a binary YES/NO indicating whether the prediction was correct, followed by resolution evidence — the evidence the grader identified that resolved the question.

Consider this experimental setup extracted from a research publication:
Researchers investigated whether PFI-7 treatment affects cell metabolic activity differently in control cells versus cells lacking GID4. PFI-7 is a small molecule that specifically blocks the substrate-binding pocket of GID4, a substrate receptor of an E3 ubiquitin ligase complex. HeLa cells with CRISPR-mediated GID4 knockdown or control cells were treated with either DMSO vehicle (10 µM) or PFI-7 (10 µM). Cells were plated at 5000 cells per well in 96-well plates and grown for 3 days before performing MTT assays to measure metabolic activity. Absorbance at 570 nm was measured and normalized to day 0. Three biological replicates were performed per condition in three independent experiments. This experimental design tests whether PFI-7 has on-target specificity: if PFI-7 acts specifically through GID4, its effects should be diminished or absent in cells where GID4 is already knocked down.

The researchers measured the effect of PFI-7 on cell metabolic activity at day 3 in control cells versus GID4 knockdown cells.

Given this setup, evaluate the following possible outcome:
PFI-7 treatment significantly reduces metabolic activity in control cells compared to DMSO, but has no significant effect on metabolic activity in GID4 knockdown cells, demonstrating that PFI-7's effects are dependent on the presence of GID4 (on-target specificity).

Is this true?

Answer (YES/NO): YES